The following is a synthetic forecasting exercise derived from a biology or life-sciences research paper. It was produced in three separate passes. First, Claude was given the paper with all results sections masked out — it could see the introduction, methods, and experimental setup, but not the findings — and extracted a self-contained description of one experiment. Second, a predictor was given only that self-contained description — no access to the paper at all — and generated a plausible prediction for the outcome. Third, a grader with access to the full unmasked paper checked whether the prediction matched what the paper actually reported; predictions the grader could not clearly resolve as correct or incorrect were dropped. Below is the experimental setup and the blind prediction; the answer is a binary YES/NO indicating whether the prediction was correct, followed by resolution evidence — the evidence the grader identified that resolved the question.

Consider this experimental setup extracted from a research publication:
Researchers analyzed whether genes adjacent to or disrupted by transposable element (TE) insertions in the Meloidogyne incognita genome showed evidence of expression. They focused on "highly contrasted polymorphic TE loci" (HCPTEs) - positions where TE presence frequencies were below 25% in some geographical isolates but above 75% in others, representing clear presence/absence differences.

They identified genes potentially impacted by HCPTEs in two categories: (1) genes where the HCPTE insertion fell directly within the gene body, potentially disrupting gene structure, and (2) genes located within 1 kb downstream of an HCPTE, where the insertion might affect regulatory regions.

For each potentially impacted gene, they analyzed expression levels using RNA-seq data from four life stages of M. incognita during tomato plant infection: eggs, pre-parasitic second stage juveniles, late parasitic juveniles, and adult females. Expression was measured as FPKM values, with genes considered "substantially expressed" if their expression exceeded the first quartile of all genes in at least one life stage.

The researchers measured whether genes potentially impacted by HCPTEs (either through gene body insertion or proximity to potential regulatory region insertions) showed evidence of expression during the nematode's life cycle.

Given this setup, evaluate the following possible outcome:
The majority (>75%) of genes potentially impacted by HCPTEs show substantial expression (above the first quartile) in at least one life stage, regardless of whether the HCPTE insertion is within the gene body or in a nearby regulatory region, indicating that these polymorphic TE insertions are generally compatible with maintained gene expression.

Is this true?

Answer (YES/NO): YES